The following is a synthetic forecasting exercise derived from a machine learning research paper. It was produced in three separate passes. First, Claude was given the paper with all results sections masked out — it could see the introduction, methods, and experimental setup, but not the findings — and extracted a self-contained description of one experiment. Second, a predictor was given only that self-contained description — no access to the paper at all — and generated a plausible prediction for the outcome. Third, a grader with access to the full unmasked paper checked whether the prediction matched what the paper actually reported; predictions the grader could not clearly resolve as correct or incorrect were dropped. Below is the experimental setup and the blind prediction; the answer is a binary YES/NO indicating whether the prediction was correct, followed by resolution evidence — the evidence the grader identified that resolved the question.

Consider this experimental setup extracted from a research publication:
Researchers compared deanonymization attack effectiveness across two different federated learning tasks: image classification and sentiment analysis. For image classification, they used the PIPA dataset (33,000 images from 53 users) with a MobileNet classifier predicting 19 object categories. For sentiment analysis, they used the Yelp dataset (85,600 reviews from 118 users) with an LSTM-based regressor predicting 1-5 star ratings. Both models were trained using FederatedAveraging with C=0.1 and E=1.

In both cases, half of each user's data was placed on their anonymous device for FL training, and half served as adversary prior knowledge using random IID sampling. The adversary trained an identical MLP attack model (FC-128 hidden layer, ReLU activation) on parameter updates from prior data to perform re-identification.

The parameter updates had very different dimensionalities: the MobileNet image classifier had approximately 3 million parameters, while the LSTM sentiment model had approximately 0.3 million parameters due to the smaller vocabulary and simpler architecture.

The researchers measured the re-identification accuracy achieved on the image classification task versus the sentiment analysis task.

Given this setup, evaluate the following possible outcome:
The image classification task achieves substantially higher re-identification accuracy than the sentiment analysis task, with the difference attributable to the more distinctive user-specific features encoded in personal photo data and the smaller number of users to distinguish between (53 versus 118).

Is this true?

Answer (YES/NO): NO